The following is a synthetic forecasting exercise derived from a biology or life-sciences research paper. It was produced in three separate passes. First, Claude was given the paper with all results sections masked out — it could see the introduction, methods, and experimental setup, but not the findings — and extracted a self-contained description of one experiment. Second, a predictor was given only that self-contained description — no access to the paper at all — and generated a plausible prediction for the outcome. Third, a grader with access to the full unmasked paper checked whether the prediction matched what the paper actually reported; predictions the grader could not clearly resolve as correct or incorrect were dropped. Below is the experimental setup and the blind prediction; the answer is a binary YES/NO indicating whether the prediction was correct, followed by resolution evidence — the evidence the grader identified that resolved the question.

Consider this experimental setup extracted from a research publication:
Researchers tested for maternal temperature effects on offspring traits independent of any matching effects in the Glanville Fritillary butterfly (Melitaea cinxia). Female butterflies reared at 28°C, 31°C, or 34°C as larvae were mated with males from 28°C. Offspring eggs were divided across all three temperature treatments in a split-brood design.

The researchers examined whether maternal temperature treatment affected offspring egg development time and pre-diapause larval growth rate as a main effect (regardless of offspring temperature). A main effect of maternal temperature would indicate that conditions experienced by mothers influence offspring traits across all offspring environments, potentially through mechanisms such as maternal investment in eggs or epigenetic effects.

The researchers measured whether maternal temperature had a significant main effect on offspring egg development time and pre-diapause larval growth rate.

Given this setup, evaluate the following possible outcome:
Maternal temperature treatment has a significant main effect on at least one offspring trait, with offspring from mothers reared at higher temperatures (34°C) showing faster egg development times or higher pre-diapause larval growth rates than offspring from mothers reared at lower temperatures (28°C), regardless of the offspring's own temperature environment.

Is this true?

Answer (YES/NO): NO